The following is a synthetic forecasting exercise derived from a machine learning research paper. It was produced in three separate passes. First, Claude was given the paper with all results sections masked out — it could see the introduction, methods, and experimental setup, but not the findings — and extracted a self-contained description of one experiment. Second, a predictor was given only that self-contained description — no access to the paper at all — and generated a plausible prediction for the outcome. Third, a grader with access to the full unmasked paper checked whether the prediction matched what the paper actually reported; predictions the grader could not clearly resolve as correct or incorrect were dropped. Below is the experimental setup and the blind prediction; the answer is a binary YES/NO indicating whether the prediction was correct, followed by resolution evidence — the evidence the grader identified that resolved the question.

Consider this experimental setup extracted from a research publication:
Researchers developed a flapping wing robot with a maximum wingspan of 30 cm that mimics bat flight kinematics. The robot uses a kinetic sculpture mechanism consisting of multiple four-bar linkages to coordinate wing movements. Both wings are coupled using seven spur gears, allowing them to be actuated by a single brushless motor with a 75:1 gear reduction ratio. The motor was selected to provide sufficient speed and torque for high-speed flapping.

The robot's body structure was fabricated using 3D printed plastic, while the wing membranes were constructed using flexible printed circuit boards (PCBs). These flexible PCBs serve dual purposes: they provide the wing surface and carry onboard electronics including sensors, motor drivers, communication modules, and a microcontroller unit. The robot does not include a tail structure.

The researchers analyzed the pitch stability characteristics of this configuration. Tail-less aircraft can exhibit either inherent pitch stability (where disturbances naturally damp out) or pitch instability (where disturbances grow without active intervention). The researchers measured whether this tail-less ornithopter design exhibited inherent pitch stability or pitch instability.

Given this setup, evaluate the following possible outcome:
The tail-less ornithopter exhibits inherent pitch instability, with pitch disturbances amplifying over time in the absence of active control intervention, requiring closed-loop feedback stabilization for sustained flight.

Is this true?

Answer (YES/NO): YES